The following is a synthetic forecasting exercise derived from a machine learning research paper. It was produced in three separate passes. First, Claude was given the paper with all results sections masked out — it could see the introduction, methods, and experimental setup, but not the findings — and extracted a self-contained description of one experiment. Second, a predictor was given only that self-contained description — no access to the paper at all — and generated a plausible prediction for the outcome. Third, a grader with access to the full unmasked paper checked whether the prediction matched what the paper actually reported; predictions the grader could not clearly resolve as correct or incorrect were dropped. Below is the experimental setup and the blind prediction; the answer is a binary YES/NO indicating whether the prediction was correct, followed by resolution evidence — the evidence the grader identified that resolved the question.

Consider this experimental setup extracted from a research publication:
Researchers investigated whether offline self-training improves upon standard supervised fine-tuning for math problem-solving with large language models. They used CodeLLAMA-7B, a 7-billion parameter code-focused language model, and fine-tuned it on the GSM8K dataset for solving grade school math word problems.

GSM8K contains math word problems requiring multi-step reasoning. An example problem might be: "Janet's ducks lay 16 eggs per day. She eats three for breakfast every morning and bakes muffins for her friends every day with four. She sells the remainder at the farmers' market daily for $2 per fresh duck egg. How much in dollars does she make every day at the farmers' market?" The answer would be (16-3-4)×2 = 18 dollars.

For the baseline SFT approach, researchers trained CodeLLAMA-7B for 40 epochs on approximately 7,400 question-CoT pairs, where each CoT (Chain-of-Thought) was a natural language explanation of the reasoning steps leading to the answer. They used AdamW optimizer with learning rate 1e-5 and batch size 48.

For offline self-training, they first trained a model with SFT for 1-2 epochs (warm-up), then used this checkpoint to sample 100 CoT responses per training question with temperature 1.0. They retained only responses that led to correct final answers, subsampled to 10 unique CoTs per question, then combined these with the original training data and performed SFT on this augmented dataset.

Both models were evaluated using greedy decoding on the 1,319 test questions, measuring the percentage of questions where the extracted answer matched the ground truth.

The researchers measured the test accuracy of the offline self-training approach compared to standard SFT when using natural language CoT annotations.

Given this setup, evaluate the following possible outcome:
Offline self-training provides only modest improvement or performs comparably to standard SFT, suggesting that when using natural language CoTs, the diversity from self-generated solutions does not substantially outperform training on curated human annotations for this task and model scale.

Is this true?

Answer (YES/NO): NO